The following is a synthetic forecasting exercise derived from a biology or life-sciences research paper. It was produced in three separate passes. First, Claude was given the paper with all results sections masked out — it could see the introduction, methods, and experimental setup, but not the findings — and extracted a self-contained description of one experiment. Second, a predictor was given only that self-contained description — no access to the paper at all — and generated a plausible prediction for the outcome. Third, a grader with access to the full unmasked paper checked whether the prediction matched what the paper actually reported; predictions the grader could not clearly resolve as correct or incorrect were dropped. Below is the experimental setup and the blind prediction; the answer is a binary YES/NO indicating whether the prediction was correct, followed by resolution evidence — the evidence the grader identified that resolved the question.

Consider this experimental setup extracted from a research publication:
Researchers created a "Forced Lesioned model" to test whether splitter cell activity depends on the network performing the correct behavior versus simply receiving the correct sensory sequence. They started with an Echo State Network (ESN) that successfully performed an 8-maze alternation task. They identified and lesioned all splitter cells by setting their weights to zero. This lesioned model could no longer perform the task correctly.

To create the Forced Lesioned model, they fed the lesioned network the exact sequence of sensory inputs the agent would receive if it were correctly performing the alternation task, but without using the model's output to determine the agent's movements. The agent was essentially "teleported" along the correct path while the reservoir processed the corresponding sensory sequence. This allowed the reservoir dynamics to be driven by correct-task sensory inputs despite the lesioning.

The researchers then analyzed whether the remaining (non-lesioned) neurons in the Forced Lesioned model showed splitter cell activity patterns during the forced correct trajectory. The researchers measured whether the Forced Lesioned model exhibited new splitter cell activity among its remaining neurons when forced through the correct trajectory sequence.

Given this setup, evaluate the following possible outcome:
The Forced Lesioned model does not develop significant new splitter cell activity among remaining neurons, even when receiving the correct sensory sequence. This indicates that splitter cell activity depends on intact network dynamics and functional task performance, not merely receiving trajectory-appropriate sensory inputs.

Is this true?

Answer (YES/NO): NO